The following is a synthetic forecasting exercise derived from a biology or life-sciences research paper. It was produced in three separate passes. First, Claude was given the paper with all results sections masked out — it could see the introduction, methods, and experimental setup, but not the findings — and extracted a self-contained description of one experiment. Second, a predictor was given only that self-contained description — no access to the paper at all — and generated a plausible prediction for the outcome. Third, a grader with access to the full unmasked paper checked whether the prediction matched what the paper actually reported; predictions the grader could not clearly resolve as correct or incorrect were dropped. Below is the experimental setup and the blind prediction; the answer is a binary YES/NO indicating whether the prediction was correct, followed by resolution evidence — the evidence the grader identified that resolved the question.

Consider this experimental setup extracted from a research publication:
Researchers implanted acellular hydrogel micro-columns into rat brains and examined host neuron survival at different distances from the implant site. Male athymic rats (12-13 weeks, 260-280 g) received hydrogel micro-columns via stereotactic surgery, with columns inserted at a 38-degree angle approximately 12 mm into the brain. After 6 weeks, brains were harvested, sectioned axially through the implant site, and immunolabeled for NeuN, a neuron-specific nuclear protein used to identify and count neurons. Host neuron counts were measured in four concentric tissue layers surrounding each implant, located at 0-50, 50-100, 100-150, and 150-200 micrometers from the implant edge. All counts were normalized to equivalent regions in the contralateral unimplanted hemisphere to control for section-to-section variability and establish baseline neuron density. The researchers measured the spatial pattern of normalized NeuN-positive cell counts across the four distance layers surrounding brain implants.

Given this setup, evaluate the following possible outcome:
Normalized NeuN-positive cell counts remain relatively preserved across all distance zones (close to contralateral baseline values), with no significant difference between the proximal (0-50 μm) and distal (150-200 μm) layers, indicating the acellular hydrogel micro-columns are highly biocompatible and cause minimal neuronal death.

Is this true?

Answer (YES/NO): NO